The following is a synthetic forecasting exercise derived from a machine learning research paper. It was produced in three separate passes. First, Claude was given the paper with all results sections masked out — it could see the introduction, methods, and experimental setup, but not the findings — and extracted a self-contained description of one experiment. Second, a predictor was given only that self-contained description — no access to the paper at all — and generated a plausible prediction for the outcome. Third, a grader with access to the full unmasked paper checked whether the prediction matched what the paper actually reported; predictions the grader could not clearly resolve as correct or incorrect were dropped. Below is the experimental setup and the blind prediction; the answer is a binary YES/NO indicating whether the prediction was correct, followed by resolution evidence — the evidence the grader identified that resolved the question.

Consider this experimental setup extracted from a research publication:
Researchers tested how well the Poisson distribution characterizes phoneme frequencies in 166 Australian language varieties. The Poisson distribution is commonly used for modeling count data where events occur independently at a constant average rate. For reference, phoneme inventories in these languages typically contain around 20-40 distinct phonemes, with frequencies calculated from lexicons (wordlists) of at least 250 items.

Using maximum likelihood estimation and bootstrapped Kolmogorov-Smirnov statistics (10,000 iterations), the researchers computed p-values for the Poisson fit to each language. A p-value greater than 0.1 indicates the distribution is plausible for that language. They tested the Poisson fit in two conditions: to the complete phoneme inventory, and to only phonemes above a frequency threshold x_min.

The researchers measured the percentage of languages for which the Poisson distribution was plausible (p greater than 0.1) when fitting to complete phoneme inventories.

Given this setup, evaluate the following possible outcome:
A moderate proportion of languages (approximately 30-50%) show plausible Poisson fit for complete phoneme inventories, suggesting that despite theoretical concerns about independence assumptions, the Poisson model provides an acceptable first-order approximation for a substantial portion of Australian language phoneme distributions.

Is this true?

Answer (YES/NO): NO